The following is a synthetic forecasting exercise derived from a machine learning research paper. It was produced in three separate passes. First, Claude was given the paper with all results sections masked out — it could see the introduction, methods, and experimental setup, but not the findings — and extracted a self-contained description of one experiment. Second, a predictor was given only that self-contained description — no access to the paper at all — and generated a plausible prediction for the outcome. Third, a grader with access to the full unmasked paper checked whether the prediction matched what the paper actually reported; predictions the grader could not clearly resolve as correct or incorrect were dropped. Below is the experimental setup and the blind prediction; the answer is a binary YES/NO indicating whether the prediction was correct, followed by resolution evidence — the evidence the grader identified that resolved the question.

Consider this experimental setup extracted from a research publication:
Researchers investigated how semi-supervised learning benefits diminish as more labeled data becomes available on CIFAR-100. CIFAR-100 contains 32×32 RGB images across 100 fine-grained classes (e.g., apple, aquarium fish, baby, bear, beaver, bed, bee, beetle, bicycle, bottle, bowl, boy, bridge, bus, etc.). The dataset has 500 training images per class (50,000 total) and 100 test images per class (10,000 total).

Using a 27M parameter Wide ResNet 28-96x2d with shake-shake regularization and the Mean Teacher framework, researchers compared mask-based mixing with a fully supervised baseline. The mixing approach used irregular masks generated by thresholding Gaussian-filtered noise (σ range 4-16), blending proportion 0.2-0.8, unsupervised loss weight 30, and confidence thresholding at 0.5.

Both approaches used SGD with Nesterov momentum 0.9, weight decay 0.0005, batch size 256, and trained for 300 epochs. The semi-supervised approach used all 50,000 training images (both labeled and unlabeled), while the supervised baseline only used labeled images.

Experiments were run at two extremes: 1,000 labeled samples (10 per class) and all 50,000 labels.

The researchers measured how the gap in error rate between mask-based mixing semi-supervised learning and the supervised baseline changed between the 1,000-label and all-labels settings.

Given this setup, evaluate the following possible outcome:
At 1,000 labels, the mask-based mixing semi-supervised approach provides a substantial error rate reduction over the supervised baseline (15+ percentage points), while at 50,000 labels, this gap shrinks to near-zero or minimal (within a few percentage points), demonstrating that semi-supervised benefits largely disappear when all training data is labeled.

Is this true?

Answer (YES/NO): YES